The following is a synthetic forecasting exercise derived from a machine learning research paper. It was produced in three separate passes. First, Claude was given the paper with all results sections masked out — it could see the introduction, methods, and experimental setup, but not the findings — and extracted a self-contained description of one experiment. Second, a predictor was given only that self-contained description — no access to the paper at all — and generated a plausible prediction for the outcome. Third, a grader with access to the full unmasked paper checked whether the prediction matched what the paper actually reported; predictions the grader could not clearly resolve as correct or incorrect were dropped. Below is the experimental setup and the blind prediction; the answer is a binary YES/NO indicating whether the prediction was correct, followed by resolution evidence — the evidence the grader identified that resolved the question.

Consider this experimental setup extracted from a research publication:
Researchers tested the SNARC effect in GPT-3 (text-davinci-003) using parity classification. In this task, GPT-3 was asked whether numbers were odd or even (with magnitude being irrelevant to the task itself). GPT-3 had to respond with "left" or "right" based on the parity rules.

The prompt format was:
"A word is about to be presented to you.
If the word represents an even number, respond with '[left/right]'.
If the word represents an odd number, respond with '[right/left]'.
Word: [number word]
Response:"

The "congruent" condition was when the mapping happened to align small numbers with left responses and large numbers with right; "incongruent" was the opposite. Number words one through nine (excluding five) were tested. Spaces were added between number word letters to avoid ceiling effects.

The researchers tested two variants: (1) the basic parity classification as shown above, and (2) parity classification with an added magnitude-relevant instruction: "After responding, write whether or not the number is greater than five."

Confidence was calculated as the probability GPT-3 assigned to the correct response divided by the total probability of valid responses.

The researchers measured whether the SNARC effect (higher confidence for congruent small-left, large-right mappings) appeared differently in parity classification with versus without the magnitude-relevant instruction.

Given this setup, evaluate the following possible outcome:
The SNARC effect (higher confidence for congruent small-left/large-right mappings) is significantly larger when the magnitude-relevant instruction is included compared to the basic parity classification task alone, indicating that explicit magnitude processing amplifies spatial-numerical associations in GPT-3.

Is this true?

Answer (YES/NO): NO